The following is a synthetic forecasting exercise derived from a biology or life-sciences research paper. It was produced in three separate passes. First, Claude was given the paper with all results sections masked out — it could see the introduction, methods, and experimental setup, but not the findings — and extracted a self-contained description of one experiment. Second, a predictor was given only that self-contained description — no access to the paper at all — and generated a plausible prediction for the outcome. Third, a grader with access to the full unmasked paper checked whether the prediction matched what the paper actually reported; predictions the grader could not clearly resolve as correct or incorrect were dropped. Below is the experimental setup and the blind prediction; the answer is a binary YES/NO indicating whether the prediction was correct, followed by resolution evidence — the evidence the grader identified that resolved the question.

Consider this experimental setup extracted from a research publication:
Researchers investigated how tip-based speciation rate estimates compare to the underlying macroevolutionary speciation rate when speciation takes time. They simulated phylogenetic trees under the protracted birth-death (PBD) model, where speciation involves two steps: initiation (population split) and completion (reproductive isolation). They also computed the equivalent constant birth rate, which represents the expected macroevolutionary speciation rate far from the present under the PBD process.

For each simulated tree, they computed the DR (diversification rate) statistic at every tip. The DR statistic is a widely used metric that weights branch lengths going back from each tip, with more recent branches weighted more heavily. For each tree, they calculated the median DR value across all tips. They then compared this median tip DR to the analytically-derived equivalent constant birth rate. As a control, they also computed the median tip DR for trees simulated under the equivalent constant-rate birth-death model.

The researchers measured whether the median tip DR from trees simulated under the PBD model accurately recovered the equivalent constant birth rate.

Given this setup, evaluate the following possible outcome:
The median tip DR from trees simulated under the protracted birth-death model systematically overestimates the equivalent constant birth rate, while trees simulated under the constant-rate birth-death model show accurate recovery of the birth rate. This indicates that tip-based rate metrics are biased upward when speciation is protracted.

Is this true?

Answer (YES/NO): NO